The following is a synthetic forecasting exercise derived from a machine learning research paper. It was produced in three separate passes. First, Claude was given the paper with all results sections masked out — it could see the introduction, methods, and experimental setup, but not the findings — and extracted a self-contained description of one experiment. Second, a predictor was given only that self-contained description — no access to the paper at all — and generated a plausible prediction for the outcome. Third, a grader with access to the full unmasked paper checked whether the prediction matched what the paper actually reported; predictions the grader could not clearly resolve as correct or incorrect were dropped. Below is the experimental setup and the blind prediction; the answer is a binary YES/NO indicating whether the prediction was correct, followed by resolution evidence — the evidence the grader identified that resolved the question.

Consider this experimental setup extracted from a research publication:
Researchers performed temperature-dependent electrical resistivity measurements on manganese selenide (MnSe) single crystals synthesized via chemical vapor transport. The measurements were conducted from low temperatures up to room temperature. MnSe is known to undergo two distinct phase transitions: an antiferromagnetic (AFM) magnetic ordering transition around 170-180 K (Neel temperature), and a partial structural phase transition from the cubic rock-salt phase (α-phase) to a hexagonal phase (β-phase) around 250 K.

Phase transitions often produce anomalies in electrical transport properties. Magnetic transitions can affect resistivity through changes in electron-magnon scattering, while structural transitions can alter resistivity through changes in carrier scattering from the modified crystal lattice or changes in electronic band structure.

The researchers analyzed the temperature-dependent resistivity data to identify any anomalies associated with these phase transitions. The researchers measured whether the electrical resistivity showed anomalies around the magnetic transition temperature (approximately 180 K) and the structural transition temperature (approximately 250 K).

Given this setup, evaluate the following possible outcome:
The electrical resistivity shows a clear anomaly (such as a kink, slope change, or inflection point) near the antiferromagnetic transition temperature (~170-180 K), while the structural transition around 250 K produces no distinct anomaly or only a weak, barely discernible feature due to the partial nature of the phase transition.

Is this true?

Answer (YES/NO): NO